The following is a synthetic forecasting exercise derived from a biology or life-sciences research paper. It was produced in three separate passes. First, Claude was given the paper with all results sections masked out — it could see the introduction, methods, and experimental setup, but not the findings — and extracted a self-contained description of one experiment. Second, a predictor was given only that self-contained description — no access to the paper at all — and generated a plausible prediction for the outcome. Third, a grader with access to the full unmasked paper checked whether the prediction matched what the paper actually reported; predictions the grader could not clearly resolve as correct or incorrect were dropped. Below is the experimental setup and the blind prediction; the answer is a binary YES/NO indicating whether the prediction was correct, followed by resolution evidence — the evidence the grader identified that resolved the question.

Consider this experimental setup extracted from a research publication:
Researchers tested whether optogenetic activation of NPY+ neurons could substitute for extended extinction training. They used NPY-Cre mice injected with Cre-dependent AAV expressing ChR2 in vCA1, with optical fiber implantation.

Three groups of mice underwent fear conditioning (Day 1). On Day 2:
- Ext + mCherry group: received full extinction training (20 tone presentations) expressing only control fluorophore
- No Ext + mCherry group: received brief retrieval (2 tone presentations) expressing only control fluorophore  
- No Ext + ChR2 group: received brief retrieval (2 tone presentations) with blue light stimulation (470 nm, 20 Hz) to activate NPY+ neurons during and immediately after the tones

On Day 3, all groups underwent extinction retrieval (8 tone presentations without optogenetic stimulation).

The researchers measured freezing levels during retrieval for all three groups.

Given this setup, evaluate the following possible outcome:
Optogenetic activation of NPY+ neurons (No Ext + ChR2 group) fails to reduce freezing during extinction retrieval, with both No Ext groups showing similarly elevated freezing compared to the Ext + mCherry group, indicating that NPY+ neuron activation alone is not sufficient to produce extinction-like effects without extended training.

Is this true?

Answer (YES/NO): NO